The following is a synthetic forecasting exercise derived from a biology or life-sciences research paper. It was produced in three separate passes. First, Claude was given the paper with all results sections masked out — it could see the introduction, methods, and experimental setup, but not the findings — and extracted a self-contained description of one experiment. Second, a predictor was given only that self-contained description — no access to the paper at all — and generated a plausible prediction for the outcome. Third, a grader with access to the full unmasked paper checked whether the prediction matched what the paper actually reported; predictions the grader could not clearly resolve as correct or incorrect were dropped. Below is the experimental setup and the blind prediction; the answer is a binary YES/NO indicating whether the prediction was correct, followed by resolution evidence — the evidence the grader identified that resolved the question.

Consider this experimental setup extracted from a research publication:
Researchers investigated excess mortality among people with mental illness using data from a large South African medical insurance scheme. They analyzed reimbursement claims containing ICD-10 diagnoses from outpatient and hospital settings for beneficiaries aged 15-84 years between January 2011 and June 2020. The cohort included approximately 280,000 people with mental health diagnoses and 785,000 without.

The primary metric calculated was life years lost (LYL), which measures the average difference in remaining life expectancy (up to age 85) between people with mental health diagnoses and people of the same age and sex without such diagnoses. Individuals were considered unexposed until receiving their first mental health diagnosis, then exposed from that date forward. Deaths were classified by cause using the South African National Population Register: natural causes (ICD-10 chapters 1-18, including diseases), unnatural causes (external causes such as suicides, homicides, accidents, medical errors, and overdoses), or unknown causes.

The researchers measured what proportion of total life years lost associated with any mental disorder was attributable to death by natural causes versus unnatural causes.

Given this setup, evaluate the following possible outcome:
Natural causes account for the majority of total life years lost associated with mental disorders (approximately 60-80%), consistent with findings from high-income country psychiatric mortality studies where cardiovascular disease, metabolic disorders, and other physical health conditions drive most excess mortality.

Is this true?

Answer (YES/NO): NO